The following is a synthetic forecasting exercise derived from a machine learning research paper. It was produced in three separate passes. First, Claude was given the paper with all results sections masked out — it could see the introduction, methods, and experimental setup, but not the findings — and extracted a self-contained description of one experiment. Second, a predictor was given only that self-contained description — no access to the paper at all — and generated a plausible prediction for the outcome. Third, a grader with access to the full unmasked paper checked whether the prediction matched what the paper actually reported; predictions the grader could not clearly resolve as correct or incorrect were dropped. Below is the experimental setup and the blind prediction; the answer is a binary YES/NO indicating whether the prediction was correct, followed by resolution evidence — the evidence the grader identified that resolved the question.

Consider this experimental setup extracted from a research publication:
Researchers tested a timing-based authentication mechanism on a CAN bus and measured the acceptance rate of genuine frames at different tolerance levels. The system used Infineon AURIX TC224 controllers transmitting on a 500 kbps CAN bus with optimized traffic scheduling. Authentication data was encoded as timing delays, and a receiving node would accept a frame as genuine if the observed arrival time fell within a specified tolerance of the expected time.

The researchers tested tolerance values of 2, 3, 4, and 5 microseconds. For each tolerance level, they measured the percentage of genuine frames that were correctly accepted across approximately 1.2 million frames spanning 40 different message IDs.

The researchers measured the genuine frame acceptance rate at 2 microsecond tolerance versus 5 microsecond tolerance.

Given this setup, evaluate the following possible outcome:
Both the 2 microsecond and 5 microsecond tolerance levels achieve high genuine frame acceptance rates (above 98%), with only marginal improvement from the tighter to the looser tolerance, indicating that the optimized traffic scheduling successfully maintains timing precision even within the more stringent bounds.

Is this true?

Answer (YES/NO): NO